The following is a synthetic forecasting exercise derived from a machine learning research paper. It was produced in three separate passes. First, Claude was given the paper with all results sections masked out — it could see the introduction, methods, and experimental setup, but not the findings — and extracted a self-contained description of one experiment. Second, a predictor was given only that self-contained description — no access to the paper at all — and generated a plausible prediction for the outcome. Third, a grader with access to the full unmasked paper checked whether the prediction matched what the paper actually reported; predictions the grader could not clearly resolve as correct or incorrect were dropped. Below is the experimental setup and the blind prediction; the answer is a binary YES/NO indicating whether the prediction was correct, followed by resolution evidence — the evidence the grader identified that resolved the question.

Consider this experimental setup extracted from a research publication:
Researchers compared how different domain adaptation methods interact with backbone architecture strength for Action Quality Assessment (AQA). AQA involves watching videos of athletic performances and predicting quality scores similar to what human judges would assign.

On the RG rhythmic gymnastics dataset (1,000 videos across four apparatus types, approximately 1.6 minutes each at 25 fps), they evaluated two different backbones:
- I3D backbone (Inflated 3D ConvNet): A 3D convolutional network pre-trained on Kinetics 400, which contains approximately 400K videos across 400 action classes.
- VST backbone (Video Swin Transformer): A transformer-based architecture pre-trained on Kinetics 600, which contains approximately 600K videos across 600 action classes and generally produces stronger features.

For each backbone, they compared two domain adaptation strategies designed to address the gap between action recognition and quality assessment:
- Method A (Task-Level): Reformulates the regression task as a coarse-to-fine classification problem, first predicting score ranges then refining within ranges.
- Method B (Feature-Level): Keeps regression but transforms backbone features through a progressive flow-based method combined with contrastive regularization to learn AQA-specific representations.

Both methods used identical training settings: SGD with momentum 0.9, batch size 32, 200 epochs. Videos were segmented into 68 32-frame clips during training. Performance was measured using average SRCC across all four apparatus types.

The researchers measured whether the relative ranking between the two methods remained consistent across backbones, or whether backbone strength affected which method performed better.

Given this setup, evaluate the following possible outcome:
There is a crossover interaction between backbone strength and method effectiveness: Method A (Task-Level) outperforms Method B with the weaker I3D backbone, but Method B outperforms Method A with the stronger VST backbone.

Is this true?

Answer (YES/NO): YES